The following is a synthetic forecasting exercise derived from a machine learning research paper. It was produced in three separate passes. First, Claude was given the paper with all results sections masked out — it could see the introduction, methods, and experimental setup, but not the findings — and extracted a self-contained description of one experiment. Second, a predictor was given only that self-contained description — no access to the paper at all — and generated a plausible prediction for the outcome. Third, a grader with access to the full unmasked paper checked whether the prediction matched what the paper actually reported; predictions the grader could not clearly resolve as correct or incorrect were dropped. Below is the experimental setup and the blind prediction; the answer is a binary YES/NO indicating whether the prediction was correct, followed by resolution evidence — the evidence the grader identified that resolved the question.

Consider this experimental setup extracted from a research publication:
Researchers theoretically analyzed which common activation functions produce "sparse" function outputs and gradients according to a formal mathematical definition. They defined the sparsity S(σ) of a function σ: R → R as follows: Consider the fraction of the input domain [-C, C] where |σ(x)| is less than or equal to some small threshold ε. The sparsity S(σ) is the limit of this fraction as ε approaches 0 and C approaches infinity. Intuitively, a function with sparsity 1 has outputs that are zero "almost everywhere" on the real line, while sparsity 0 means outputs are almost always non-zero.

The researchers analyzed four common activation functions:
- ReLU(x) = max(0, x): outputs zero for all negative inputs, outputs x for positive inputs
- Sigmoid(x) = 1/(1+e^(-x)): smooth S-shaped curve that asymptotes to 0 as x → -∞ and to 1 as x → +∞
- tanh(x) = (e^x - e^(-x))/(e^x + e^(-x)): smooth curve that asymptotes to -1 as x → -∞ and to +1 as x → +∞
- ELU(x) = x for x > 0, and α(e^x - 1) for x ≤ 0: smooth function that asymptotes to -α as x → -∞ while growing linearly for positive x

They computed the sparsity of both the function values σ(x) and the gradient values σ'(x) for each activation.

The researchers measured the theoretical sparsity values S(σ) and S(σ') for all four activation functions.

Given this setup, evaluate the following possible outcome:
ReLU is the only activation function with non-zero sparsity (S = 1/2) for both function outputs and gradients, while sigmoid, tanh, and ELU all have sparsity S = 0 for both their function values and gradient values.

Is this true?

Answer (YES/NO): NO